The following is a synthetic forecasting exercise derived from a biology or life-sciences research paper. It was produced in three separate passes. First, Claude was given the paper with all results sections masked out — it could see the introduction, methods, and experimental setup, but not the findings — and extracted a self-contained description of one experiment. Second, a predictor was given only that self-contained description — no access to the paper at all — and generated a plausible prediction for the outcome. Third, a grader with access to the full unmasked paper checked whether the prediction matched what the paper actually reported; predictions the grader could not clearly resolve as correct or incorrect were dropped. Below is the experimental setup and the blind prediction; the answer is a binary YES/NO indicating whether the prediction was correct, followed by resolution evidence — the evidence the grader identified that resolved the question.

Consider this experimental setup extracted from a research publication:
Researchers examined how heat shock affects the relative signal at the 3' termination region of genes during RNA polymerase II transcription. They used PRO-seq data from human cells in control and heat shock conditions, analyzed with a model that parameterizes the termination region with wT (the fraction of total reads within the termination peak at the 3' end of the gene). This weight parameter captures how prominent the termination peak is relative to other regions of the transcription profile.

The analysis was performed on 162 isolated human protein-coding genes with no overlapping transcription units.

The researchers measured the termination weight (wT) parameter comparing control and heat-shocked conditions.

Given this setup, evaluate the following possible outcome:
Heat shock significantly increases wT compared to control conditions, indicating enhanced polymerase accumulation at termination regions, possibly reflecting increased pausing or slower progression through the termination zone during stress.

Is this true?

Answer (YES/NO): NO